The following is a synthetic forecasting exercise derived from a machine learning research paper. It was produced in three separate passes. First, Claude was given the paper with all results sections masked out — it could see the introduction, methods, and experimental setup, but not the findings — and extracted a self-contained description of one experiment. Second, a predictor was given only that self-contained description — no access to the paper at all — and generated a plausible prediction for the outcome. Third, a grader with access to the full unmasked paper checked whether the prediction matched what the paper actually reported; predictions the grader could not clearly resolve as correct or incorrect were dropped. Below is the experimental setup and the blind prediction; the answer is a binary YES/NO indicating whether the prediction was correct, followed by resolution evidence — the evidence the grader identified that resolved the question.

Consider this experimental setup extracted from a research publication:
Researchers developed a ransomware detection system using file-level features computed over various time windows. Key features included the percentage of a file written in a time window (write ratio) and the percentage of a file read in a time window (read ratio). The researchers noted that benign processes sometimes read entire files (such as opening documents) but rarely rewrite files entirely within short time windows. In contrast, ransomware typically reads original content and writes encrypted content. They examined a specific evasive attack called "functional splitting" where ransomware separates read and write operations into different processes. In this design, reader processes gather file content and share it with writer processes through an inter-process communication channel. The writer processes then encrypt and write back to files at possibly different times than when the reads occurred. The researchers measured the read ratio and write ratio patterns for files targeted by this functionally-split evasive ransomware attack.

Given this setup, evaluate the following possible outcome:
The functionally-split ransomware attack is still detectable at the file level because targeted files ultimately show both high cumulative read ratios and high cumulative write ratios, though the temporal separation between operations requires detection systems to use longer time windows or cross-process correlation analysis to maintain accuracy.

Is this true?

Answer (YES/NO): NO